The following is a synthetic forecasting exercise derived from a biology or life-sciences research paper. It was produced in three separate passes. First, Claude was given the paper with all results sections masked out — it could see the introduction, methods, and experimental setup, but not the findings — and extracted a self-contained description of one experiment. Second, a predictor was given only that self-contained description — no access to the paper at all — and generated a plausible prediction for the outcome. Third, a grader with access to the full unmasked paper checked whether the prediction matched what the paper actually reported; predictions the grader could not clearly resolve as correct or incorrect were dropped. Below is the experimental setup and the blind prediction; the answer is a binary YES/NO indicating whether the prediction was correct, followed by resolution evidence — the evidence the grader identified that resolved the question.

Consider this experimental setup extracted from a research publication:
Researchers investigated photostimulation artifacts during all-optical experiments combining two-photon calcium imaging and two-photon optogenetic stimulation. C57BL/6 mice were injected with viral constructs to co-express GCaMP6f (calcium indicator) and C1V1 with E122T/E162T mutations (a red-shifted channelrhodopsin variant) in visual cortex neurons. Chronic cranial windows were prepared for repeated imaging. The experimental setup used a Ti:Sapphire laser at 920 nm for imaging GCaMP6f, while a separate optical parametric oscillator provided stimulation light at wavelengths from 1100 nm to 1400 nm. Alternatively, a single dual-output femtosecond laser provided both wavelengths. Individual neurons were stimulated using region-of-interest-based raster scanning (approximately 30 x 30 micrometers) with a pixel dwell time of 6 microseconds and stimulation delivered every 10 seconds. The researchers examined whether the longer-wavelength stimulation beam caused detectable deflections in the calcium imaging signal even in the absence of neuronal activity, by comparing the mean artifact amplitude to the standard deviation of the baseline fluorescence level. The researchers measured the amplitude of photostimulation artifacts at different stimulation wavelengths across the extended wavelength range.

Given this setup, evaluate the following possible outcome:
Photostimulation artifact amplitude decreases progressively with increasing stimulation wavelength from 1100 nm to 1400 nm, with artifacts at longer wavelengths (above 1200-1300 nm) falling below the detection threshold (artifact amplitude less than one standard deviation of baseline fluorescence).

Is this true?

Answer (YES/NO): NO